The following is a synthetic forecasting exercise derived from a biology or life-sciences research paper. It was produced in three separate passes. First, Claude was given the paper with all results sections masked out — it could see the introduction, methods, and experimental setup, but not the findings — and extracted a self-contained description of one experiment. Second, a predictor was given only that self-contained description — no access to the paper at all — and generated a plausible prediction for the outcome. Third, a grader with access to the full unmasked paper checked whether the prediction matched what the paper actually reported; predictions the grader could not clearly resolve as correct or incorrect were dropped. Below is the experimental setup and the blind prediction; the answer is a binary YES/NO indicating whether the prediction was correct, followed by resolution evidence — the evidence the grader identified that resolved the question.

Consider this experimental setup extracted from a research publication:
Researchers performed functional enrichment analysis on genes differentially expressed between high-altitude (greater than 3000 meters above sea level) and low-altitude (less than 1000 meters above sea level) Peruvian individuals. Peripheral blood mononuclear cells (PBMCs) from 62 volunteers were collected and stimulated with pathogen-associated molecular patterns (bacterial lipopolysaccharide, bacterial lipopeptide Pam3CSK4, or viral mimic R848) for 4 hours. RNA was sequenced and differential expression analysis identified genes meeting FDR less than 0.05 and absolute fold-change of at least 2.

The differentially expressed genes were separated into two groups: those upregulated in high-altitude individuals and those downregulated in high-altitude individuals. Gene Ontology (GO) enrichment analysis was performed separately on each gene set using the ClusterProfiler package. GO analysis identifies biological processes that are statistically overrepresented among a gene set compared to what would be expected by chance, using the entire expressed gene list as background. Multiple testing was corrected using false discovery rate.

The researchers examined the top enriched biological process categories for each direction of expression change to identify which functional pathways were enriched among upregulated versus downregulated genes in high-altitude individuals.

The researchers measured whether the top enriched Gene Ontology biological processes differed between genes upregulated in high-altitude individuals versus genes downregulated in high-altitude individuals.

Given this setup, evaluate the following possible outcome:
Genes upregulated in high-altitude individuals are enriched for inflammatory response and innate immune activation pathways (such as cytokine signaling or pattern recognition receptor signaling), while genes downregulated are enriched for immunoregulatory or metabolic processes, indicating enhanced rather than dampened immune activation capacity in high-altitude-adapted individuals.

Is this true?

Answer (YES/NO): NO